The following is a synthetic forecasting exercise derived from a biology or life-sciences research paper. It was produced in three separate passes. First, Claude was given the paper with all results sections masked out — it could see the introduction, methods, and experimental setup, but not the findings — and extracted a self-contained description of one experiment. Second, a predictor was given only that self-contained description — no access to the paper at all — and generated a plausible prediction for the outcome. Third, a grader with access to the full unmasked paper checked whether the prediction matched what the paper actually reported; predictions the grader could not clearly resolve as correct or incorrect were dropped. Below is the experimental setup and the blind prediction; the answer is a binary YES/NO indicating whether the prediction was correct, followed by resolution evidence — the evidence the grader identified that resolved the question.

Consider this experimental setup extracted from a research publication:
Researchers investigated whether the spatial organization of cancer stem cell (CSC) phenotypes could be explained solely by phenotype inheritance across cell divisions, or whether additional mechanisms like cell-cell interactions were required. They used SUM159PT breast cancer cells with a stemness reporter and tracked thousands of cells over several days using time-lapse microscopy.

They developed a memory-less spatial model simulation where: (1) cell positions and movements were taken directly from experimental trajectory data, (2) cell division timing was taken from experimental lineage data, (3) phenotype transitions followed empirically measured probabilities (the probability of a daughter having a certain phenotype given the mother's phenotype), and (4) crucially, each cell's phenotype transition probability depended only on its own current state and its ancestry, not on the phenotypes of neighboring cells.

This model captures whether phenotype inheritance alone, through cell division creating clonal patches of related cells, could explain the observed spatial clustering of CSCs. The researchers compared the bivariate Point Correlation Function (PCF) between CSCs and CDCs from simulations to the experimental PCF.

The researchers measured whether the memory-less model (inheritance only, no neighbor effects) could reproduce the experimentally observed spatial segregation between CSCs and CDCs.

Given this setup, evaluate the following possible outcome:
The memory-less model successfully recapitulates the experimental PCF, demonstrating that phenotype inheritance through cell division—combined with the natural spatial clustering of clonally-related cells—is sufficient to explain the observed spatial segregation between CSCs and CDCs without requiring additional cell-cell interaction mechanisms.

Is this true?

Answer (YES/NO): NO